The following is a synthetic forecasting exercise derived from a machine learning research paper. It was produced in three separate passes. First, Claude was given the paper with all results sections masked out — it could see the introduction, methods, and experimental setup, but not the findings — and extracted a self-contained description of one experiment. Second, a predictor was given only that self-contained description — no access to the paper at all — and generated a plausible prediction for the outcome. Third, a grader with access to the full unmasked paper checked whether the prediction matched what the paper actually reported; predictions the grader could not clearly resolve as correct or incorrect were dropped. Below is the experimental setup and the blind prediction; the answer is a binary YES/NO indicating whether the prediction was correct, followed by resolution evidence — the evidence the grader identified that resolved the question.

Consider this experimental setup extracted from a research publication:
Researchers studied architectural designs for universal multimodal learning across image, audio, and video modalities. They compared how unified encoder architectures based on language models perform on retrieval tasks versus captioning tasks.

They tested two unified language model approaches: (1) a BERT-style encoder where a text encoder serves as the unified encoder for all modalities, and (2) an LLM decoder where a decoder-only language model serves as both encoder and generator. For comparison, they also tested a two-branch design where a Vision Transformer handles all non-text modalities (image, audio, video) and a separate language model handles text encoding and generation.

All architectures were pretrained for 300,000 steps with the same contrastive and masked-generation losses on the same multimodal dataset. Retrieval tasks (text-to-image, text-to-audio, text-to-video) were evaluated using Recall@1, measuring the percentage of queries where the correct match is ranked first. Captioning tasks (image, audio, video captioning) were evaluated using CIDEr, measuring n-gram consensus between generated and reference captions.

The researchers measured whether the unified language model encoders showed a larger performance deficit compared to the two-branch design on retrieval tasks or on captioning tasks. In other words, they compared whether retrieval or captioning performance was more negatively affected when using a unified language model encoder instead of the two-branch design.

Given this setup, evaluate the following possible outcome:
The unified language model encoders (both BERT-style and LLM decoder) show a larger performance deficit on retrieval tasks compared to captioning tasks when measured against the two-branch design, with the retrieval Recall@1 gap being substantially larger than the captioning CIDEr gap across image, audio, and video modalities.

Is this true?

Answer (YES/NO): YES